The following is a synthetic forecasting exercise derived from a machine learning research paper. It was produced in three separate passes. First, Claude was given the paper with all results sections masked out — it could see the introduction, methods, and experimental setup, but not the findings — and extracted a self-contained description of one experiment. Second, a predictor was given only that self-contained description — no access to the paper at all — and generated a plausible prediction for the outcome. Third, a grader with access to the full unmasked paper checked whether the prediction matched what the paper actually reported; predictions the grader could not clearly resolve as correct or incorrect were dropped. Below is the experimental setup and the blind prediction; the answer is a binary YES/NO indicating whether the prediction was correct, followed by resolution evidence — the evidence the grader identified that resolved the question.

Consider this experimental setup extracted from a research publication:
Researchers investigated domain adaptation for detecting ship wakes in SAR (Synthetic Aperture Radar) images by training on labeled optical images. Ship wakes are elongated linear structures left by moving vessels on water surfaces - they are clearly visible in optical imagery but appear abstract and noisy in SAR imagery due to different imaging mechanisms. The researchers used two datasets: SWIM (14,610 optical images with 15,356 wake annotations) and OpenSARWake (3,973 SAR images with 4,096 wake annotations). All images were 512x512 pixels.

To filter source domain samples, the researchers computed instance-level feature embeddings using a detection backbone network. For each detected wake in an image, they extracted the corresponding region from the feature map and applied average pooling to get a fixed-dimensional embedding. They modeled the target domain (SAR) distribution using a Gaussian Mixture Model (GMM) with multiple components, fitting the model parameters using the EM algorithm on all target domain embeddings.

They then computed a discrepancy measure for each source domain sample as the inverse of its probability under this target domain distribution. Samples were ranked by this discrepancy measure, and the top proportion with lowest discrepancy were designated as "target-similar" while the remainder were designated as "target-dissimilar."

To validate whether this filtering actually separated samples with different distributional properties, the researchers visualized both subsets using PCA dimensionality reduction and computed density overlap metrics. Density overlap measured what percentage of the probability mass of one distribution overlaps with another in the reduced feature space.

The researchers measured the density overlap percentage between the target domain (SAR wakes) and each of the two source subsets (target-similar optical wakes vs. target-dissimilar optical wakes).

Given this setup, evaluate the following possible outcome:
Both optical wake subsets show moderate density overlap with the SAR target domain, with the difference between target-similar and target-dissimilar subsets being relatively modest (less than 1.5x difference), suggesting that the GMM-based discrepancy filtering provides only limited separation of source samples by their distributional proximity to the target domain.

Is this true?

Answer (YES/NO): NO